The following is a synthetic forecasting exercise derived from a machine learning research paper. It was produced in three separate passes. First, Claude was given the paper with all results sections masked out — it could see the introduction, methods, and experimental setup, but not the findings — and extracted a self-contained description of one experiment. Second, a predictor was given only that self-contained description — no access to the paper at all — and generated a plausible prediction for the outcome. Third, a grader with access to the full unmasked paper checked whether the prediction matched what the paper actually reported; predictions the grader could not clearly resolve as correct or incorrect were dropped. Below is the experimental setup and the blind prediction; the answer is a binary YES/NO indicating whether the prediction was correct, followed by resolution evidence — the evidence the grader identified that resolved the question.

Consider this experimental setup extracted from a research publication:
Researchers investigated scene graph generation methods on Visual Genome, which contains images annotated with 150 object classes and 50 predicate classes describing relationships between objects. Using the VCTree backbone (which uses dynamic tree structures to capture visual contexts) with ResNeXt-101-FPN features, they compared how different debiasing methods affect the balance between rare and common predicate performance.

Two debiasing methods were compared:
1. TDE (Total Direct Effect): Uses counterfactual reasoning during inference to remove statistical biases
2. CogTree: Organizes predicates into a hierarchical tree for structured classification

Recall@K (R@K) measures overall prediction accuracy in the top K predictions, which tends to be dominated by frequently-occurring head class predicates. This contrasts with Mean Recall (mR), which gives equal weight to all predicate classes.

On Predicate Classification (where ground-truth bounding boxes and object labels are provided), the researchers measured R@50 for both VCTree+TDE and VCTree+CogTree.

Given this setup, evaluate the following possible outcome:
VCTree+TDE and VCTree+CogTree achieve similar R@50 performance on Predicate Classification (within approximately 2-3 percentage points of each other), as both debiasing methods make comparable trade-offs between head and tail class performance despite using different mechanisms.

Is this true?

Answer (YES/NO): NO